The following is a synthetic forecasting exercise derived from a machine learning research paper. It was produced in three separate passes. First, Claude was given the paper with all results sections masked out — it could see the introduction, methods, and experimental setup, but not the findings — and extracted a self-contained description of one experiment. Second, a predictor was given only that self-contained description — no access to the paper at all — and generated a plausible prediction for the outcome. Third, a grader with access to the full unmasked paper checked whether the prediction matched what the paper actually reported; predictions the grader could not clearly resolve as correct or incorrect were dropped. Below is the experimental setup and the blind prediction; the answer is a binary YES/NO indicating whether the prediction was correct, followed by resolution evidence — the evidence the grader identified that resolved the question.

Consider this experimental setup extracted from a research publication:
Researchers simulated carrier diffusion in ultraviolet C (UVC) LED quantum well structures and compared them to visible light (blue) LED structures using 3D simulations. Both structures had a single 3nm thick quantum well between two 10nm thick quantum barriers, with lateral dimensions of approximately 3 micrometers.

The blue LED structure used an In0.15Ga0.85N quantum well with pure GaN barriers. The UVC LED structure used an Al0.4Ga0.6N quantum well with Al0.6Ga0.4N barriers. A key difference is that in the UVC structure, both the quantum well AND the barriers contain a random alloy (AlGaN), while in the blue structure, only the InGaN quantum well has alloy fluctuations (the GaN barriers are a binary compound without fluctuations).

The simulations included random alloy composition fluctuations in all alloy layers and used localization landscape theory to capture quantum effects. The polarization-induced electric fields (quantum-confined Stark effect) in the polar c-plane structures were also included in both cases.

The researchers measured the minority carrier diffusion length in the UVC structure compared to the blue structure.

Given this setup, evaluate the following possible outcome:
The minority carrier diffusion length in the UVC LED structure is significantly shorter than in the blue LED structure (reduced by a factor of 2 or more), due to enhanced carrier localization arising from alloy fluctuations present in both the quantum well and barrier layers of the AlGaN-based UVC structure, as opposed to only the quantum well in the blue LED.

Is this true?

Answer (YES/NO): NO